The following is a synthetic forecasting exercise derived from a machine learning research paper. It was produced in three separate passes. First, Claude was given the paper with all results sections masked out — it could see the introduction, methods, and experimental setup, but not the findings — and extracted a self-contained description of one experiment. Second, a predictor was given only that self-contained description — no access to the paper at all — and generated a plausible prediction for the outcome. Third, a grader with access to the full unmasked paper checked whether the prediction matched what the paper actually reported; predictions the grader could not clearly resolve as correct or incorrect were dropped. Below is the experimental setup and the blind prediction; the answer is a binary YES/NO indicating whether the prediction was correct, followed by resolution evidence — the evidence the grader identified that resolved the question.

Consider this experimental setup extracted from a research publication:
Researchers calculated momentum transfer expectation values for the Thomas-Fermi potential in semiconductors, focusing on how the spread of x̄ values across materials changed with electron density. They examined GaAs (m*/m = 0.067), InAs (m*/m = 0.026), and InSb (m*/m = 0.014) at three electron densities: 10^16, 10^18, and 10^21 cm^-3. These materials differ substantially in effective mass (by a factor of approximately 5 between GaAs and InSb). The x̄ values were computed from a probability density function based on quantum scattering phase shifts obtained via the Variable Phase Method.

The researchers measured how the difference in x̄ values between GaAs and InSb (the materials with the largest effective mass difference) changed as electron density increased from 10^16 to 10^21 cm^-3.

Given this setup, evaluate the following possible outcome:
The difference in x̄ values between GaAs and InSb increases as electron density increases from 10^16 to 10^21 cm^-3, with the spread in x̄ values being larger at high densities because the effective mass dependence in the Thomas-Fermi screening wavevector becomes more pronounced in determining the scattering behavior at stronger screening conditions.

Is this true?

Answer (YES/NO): NO